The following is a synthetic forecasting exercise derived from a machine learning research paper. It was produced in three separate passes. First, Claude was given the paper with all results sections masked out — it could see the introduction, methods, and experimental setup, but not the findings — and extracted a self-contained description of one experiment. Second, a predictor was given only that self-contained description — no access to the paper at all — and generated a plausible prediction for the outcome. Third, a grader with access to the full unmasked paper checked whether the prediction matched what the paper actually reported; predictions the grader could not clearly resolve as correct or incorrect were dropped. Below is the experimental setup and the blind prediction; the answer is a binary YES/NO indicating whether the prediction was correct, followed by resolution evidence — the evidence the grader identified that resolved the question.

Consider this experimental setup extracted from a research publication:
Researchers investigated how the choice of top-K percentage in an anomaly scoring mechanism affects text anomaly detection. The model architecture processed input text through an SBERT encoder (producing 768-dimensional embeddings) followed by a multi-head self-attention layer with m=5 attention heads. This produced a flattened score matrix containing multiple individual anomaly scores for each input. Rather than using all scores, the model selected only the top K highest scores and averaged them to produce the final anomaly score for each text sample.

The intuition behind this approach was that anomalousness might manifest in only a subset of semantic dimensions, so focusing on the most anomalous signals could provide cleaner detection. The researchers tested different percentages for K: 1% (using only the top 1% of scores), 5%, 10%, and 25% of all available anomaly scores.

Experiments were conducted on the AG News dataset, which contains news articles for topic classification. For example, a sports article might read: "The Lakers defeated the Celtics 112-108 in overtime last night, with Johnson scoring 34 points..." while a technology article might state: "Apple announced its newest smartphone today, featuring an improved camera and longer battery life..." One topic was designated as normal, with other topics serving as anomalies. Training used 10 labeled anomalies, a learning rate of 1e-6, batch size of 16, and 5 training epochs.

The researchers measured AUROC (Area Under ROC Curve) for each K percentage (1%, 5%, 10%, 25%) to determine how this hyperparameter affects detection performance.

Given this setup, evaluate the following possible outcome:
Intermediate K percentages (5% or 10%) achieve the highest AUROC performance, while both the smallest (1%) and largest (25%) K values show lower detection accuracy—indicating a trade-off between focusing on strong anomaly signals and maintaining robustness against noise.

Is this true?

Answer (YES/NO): NO